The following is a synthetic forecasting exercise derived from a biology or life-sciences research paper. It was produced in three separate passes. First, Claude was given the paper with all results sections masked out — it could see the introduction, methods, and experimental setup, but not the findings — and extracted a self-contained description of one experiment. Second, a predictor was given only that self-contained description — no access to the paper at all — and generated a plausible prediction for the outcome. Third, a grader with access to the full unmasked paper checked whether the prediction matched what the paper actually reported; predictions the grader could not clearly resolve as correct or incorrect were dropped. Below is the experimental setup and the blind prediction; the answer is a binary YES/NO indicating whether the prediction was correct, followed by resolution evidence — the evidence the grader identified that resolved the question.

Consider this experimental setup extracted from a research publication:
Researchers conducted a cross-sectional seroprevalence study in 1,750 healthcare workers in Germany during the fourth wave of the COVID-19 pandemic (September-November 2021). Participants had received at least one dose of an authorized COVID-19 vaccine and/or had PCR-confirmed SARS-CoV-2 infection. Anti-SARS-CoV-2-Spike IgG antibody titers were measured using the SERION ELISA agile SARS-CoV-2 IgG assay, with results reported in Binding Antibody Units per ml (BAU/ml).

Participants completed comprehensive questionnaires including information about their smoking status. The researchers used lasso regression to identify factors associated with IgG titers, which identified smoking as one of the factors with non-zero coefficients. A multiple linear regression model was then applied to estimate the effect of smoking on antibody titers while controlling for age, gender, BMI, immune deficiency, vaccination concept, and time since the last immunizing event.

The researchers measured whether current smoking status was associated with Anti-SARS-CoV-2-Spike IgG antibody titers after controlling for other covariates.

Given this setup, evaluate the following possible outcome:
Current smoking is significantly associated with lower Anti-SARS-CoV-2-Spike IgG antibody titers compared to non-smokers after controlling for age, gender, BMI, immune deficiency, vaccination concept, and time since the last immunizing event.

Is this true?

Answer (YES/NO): YES